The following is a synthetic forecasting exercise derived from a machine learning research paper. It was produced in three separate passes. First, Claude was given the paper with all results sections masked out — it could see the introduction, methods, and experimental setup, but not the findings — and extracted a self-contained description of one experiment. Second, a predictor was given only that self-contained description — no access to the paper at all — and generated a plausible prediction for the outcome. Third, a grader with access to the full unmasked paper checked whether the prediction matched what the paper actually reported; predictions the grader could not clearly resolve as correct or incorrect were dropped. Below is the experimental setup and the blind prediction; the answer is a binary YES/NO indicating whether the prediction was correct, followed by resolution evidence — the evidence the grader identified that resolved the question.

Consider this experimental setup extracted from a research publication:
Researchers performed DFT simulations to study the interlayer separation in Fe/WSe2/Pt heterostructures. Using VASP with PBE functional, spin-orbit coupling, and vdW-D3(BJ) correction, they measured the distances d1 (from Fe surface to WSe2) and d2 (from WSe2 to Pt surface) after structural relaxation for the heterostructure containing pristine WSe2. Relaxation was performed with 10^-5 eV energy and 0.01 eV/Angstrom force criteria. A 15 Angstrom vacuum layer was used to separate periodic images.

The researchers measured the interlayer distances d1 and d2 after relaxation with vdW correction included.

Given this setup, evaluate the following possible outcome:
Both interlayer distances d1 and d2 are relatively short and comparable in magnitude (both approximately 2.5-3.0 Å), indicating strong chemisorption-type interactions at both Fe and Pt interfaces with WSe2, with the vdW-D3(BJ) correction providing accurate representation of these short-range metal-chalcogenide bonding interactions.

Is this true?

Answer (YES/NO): NO